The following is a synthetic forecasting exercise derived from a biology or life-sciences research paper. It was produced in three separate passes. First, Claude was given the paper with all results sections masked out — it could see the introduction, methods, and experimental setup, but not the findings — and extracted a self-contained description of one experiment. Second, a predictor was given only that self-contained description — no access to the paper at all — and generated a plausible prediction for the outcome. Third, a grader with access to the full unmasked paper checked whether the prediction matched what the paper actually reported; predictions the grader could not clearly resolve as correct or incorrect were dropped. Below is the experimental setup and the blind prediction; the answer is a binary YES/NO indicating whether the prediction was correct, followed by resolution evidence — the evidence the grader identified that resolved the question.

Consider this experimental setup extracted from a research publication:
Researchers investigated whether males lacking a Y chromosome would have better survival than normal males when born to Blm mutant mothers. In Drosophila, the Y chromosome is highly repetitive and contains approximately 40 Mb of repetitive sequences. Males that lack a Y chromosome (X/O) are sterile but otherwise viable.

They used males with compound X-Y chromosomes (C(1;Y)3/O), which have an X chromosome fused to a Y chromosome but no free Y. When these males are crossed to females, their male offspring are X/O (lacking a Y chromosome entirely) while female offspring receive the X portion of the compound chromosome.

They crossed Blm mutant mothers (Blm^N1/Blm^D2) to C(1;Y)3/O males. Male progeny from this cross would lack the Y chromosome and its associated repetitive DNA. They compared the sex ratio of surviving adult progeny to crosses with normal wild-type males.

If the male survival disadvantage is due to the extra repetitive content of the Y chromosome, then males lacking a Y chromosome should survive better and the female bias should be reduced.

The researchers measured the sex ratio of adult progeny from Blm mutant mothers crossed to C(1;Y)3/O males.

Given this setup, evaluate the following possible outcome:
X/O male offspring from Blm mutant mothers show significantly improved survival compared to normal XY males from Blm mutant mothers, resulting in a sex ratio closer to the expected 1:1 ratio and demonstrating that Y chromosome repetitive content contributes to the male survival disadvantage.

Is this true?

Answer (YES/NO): NO